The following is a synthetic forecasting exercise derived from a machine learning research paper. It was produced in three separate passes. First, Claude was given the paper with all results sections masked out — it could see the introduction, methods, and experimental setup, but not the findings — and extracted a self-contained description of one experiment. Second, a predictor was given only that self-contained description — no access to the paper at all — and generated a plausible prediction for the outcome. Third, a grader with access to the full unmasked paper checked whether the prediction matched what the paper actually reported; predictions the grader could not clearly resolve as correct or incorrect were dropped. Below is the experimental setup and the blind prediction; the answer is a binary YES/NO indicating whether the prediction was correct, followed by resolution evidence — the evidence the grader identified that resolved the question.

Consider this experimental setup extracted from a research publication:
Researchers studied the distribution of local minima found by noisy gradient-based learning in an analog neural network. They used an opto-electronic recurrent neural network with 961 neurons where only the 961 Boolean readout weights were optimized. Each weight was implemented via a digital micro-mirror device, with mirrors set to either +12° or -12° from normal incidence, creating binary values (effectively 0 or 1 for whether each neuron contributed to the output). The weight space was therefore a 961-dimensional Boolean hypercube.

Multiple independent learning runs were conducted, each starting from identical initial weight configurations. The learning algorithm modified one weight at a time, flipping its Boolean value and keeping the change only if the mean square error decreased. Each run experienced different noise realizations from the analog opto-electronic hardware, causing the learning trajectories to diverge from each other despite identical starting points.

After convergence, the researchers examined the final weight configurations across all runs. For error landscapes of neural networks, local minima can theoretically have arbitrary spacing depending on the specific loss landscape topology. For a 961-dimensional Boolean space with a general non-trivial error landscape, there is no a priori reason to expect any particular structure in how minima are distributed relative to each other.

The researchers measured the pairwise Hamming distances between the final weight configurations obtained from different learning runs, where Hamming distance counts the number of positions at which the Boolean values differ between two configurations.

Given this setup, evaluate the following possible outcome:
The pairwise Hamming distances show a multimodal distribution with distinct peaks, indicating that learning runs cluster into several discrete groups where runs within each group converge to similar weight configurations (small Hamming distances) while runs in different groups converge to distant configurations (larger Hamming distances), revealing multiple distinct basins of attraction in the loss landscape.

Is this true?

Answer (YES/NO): NO